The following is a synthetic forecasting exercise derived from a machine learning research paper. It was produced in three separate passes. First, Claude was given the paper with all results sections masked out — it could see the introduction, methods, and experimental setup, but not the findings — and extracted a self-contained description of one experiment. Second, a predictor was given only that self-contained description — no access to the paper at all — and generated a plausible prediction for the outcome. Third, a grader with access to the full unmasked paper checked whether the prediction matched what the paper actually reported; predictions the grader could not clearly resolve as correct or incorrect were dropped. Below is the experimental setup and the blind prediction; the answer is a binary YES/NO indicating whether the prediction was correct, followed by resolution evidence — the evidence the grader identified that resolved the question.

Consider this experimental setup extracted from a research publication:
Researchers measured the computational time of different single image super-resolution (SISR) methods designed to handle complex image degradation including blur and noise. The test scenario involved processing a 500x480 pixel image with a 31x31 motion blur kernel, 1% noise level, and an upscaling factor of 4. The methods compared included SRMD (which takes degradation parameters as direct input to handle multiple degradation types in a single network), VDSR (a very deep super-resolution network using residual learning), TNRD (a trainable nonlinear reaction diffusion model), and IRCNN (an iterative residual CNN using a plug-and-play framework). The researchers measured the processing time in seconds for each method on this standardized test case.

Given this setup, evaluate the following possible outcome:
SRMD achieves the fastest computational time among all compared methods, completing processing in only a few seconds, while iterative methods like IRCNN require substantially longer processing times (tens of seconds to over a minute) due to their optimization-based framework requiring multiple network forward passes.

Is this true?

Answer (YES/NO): NO